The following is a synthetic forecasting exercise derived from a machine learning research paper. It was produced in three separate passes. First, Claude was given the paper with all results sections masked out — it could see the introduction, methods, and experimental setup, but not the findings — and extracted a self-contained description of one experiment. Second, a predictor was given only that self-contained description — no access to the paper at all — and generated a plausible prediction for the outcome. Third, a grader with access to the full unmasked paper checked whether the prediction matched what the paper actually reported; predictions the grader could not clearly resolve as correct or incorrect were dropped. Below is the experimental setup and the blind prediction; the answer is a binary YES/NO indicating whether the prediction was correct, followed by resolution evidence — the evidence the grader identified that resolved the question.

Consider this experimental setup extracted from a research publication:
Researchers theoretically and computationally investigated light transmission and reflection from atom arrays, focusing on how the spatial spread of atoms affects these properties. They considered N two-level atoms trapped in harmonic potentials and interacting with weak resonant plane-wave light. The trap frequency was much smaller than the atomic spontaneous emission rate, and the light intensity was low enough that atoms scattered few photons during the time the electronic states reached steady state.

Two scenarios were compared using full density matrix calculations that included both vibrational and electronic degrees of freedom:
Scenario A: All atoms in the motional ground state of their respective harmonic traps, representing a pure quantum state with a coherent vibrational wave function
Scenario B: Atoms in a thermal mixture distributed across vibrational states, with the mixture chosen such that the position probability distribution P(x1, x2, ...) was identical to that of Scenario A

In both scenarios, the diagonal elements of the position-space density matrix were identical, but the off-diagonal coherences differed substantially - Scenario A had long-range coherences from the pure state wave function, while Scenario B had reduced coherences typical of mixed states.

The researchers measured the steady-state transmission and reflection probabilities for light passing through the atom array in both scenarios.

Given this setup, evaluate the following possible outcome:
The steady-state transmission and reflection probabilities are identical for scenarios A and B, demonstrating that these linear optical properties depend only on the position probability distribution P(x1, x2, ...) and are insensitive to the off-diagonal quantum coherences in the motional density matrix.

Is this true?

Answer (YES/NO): YES